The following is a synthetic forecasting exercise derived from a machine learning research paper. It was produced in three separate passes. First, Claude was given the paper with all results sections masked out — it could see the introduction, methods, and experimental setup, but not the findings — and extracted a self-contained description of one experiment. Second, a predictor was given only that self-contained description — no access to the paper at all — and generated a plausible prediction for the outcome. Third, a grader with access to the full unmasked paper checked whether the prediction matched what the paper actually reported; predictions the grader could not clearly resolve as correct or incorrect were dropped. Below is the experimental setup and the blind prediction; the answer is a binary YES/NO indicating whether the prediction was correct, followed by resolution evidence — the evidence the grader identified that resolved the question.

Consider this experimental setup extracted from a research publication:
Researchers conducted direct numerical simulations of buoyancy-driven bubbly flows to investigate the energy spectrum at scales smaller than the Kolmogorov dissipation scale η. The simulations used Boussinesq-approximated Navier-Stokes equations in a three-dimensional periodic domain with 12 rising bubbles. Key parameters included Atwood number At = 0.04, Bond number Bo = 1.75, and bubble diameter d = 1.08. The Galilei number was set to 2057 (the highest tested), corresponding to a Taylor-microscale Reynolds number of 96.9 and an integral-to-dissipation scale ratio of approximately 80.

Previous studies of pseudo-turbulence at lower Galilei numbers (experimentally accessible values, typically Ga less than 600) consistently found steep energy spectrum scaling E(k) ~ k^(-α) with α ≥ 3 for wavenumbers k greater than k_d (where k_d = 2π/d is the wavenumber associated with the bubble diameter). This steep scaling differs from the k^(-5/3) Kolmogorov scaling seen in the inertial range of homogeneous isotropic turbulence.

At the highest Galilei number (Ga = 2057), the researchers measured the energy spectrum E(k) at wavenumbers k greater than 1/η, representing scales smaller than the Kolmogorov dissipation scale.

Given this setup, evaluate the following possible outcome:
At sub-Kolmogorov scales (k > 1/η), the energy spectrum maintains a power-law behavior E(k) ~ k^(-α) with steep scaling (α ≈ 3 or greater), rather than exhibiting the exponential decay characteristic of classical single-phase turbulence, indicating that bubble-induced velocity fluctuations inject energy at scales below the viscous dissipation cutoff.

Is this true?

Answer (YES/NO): YES